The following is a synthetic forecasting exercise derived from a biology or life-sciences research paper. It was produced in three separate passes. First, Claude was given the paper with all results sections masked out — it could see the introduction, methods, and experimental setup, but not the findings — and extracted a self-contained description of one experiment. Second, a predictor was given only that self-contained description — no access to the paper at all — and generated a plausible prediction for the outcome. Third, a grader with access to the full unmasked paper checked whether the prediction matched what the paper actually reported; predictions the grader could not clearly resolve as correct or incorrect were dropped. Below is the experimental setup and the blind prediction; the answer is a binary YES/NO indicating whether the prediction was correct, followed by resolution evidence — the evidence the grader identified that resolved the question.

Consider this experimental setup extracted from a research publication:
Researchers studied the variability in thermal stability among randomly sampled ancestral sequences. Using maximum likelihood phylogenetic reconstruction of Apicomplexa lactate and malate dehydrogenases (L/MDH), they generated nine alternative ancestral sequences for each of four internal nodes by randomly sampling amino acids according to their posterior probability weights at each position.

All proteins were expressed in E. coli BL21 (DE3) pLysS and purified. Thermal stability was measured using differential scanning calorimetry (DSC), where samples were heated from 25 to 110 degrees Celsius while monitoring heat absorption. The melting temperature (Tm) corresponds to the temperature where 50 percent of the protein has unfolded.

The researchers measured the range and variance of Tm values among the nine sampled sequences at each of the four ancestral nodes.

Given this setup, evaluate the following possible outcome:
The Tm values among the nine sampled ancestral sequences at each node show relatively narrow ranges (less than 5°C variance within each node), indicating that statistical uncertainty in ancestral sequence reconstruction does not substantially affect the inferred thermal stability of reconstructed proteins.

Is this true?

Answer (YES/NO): NO